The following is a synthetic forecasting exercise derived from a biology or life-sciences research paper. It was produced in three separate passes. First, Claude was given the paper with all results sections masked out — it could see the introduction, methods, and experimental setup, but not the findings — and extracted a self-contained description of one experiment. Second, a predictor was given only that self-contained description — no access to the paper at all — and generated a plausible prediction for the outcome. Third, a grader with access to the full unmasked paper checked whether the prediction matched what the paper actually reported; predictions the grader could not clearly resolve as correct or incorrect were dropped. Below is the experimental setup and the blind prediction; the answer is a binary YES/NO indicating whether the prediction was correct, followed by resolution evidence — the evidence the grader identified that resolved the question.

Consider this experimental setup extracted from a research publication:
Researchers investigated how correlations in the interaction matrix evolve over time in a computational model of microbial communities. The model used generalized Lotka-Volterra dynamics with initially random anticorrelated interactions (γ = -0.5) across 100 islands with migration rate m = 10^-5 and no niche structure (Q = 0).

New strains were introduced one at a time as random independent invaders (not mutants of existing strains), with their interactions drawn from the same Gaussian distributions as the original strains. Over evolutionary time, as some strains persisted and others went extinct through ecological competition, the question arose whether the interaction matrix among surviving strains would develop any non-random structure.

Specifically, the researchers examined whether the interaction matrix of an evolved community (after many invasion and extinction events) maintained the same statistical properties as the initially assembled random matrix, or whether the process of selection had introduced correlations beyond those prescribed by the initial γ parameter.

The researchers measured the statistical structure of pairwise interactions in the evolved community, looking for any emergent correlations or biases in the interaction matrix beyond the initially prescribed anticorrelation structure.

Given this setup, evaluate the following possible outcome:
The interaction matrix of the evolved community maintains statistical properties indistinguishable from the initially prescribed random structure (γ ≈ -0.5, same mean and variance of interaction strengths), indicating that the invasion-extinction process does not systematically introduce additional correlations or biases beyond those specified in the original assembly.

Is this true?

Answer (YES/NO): NO